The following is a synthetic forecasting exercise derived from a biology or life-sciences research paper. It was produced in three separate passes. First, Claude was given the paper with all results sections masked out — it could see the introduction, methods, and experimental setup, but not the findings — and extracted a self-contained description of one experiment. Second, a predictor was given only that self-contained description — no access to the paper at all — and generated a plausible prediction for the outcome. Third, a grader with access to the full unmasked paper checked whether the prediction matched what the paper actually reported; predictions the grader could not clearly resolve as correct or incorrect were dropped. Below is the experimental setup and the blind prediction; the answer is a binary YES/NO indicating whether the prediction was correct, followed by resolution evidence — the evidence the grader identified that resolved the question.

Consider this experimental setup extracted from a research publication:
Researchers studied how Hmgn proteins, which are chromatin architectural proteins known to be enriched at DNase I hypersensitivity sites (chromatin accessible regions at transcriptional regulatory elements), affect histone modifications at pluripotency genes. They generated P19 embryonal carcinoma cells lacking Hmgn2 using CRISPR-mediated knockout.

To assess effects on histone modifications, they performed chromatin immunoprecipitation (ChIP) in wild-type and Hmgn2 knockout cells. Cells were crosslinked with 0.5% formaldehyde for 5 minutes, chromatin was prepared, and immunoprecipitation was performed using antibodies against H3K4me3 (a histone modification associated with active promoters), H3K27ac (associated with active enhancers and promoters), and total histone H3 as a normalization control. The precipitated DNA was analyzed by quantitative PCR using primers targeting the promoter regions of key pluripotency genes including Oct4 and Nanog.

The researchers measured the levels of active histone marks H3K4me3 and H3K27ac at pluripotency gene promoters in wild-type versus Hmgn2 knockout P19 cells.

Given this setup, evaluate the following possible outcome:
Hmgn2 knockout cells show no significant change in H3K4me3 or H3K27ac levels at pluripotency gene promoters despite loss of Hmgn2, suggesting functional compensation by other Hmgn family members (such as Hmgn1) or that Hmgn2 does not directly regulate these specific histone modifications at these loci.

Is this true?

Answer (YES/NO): NO